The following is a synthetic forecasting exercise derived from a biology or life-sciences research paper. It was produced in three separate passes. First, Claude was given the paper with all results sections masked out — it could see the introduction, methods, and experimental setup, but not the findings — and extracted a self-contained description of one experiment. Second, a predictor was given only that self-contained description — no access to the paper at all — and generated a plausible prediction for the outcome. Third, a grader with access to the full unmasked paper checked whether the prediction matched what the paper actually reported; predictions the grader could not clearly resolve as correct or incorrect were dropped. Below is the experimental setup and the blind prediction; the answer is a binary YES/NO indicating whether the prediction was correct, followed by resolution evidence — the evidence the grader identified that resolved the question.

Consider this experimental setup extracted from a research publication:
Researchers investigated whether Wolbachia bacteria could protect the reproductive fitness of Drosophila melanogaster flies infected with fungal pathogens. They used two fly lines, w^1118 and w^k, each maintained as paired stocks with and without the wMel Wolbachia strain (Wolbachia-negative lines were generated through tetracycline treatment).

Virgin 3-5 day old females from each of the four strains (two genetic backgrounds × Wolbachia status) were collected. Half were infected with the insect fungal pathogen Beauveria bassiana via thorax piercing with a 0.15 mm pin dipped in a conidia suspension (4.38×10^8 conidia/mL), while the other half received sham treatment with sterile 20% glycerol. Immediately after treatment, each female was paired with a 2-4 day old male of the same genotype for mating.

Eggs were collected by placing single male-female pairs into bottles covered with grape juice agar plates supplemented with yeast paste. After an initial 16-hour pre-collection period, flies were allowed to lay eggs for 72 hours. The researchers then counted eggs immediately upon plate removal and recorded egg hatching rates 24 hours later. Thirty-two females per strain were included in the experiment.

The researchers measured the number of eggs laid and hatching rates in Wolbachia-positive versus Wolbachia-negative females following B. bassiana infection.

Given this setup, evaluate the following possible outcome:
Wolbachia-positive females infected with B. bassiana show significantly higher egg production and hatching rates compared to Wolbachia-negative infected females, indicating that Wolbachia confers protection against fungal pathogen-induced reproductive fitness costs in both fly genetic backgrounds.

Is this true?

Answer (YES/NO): NO